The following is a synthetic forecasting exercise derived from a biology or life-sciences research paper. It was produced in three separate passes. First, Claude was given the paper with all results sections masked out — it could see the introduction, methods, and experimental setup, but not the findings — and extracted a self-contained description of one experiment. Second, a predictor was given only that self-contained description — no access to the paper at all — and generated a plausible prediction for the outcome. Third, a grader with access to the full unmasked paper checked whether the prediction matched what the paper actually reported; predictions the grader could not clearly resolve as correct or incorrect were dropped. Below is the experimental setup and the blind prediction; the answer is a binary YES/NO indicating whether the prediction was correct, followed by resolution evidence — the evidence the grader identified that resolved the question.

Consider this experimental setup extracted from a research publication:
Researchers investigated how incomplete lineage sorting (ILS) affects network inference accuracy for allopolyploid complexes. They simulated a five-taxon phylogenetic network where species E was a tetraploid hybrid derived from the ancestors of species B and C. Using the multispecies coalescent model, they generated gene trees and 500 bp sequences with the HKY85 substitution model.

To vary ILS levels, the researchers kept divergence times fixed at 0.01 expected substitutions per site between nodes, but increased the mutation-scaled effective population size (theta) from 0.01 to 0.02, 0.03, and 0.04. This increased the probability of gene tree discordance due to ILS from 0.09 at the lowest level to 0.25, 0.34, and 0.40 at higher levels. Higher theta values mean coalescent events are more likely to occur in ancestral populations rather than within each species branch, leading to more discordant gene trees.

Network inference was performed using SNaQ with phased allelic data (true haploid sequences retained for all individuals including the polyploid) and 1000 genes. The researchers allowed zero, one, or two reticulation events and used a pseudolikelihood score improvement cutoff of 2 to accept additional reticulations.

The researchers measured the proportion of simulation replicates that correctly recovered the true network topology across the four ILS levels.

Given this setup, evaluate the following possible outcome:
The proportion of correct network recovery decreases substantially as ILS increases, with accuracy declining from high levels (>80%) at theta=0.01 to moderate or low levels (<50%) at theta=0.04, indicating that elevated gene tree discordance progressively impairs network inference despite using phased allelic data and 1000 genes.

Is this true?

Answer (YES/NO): NO